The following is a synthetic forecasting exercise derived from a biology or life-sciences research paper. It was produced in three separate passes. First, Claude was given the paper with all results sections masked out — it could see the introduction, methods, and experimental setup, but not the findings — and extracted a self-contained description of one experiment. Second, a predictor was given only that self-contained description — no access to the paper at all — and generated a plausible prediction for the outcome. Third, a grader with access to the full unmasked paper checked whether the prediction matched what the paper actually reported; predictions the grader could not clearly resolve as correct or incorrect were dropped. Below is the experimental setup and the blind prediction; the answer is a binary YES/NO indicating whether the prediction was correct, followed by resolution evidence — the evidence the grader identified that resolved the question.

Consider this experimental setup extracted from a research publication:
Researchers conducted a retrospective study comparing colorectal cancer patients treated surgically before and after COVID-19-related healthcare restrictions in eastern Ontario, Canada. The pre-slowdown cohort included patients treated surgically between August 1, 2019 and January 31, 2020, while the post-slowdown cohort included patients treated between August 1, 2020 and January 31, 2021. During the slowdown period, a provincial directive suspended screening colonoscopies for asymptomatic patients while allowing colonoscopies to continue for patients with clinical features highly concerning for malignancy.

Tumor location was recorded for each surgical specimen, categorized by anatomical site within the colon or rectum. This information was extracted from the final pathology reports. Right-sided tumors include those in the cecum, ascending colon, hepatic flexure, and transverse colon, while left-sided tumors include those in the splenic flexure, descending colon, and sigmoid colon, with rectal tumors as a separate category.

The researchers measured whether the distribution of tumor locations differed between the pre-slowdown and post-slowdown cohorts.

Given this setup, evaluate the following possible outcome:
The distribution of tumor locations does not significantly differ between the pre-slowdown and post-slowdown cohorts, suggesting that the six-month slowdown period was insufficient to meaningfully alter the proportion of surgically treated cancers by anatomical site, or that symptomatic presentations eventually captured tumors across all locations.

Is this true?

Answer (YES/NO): YES